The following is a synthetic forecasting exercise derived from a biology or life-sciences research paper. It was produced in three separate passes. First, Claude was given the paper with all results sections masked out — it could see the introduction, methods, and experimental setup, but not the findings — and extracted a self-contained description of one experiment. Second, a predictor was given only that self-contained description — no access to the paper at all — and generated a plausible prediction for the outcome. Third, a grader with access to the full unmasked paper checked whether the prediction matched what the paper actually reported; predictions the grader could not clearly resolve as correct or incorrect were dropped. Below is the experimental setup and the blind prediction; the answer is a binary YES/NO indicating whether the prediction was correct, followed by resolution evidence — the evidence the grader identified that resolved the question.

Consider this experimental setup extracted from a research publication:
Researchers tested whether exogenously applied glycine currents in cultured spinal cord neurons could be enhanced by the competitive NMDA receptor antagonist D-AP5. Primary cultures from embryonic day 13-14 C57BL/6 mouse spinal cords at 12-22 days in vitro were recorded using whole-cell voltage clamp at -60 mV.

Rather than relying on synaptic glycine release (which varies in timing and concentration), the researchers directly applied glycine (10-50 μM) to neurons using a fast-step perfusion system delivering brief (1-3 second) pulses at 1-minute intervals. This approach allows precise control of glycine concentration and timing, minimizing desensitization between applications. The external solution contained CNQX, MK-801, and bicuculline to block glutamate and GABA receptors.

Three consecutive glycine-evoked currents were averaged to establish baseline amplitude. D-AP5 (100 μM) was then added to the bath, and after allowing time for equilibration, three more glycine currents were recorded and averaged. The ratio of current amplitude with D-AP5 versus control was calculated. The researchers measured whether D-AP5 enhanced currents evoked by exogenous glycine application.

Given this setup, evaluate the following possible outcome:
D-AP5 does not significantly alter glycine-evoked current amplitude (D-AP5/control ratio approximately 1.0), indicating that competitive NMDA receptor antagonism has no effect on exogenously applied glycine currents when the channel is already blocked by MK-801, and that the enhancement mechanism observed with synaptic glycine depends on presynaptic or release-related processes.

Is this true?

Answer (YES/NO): NO